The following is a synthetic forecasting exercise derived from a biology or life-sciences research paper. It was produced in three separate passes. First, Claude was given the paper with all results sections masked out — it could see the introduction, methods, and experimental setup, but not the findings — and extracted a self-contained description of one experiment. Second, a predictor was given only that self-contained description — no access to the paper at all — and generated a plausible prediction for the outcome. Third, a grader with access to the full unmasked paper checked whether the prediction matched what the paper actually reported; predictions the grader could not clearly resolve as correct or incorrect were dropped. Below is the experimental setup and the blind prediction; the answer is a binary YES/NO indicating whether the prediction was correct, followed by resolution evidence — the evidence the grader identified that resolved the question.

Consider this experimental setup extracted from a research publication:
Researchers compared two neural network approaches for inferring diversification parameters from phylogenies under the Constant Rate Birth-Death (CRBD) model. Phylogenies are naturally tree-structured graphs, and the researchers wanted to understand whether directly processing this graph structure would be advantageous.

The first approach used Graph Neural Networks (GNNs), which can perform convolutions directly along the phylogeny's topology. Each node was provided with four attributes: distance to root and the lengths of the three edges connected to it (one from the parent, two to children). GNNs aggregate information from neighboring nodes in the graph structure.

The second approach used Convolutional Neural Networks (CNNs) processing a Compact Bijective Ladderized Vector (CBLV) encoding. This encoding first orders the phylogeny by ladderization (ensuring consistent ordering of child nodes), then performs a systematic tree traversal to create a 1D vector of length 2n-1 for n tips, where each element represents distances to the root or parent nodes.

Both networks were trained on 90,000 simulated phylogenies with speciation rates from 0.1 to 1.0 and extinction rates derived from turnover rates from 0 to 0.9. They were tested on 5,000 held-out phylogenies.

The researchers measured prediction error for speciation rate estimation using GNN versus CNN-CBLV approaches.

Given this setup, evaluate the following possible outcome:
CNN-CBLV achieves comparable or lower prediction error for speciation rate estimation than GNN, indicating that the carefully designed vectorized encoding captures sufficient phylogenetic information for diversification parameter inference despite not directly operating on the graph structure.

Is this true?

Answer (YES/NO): YES